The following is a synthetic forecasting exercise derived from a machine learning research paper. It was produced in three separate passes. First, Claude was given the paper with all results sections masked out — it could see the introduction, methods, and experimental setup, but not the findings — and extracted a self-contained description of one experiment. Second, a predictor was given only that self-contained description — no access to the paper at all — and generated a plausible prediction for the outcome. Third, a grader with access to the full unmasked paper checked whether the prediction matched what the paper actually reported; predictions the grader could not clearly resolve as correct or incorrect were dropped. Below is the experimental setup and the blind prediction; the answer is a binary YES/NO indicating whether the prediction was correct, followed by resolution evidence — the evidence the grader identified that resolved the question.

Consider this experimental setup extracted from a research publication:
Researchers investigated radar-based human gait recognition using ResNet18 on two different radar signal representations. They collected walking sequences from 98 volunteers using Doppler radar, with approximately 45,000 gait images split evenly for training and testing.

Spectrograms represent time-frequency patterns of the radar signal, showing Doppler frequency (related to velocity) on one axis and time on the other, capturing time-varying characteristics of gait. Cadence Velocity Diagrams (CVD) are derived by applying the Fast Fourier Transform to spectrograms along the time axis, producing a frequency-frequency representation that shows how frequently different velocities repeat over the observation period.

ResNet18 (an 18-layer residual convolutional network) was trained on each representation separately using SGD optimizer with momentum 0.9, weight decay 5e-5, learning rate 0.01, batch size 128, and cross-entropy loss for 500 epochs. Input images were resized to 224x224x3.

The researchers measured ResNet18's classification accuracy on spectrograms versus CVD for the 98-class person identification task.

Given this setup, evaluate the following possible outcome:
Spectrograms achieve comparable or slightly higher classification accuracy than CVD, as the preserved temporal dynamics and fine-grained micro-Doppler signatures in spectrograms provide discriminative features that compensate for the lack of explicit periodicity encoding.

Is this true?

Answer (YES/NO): NO